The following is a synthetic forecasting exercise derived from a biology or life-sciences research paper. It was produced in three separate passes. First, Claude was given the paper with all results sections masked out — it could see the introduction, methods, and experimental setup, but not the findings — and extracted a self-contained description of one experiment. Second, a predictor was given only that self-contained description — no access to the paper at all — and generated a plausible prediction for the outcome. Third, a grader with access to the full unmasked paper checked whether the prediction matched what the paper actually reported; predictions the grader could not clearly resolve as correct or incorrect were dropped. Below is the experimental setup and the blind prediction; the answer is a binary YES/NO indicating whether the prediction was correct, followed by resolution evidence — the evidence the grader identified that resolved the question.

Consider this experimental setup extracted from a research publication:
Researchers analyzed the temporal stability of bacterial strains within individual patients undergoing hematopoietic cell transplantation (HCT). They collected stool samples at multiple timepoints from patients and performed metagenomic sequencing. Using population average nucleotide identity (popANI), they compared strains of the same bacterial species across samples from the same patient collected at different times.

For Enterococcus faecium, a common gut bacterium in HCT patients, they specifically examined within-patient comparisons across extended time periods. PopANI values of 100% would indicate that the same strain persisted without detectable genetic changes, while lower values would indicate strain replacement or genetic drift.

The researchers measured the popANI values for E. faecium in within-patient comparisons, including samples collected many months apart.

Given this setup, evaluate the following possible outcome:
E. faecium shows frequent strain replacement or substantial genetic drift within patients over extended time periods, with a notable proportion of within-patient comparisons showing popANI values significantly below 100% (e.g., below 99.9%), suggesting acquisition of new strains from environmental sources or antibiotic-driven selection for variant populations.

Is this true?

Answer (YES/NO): NO